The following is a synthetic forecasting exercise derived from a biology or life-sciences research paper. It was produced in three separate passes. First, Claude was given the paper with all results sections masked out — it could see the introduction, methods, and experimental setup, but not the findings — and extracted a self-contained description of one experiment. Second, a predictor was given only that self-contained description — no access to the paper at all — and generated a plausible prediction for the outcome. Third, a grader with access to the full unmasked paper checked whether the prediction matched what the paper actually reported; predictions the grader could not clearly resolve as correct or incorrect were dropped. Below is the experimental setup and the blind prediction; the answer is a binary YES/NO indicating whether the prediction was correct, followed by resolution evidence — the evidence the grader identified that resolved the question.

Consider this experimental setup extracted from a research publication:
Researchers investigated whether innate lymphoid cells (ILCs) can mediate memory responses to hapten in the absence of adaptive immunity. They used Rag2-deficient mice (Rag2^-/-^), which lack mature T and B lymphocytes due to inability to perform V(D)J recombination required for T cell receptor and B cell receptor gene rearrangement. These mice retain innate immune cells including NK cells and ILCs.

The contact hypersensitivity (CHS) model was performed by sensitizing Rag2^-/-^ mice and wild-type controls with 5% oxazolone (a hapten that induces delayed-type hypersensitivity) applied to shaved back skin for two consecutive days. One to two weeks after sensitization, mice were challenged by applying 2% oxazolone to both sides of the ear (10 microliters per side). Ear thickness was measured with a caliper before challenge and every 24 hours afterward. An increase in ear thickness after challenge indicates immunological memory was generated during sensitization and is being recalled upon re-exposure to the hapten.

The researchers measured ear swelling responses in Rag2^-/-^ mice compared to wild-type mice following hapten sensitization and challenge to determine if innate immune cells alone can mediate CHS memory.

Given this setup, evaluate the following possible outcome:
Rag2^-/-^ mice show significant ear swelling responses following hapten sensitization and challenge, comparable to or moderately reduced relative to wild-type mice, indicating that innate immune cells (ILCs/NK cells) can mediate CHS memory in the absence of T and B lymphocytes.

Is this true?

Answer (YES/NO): YES